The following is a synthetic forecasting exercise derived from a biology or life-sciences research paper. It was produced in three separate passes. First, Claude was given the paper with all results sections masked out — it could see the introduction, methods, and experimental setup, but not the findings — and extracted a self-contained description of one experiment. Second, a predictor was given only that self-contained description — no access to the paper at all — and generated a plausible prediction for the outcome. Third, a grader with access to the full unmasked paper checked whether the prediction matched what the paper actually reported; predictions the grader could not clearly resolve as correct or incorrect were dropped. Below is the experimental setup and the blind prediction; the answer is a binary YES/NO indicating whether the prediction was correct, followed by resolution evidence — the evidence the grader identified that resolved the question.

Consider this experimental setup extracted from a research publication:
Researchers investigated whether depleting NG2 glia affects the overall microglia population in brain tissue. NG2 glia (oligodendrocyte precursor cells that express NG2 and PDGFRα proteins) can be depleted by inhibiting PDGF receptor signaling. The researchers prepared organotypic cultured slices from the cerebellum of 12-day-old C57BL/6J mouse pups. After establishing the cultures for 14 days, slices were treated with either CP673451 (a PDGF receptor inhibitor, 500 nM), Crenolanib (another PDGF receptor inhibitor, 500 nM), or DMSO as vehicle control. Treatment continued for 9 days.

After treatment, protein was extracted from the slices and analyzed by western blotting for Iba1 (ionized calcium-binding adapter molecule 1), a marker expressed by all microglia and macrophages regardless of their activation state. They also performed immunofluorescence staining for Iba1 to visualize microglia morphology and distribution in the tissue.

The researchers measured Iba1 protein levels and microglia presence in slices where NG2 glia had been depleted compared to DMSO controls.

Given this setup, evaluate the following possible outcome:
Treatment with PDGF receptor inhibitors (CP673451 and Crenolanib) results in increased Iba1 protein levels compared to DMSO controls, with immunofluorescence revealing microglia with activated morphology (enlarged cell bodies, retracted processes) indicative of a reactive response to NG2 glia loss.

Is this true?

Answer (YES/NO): NO